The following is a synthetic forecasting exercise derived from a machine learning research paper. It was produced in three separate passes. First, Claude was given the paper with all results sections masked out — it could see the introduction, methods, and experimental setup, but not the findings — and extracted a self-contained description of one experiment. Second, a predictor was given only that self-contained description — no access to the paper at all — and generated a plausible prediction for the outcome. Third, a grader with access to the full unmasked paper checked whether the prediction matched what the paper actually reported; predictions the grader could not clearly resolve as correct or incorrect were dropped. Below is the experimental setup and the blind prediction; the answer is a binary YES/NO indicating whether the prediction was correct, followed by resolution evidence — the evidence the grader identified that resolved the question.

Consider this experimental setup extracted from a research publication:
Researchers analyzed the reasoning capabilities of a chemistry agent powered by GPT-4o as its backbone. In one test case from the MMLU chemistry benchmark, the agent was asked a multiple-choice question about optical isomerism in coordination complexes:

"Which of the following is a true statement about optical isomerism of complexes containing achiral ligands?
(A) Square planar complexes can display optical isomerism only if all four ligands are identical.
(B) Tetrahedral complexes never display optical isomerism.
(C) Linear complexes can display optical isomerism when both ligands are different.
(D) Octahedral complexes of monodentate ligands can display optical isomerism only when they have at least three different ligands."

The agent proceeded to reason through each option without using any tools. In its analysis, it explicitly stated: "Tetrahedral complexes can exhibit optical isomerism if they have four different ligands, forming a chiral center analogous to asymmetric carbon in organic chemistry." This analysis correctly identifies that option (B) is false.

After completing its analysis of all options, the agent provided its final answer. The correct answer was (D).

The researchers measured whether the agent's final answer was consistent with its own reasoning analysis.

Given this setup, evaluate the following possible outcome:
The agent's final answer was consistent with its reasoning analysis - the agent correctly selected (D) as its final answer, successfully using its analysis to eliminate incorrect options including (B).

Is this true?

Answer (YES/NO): NO